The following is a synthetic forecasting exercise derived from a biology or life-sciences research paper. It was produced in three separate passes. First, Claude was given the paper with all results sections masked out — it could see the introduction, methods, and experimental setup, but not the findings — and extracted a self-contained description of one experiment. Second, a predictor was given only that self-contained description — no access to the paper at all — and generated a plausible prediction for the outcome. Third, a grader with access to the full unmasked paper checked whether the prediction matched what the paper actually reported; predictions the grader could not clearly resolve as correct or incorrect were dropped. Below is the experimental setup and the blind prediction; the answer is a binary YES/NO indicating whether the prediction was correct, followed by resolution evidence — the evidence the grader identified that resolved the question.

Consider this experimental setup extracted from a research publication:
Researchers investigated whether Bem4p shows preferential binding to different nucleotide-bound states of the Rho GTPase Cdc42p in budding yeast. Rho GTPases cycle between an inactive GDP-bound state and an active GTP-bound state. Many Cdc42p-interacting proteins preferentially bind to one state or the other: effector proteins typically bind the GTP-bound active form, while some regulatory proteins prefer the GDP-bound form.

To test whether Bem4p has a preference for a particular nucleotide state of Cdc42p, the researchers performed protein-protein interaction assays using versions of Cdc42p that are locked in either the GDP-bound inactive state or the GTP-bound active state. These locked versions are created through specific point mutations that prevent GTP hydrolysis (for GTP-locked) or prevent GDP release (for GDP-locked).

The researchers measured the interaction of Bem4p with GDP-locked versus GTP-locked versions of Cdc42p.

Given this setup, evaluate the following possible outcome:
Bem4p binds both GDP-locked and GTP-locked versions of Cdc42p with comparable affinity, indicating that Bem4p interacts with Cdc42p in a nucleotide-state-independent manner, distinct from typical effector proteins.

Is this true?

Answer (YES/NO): YES